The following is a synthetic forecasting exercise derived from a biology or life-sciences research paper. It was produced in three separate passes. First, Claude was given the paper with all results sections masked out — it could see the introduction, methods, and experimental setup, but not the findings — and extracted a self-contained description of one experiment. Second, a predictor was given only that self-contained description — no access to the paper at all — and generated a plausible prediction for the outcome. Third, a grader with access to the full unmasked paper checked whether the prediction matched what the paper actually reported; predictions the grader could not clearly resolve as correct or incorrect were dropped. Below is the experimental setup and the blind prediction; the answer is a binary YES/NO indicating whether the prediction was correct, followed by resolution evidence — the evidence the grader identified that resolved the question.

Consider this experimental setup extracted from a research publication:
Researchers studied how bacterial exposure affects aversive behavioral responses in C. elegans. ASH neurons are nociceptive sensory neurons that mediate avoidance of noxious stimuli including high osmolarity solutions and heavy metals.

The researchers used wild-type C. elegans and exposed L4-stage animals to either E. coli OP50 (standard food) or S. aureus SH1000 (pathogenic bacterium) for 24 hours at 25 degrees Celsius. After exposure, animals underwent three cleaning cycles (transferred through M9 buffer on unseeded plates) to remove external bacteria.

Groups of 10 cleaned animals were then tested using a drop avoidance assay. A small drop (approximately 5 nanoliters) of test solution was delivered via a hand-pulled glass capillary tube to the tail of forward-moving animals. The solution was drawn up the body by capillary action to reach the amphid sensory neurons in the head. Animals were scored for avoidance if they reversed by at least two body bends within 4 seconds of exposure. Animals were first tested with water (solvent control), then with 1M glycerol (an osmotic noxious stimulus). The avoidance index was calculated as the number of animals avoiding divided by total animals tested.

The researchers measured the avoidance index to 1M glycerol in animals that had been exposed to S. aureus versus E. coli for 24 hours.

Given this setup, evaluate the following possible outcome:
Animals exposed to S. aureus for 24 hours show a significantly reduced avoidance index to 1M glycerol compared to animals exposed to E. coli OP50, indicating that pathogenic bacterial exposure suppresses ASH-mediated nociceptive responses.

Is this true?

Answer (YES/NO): YES